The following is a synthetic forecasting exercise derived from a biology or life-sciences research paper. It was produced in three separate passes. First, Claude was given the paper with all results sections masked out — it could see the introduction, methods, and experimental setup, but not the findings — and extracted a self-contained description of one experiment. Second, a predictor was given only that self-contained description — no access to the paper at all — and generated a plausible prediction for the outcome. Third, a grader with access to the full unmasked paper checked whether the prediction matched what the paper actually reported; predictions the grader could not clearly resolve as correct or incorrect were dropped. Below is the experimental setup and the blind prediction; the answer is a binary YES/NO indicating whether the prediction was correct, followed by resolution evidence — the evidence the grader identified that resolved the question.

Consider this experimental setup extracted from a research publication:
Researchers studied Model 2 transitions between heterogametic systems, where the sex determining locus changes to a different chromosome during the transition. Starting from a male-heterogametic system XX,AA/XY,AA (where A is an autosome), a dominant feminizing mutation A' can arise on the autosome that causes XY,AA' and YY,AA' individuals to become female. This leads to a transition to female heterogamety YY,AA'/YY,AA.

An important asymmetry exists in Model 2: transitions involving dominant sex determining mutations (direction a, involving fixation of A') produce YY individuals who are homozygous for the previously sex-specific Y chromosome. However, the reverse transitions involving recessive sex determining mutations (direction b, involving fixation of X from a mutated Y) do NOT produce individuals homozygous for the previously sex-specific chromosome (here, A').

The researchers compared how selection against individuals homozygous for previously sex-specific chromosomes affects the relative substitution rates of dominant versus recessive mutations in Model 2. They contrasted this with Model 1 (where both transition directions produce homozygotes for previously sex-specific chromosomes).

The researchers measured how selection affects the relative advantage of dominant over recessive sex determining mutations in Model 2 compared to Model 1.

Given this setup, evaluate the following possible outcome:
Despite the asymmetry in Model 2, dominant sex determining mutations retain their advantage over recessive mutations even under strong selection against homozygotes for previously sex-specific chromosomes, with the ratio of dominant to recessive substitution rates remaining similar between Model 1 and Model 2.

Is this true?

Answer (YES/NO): NO